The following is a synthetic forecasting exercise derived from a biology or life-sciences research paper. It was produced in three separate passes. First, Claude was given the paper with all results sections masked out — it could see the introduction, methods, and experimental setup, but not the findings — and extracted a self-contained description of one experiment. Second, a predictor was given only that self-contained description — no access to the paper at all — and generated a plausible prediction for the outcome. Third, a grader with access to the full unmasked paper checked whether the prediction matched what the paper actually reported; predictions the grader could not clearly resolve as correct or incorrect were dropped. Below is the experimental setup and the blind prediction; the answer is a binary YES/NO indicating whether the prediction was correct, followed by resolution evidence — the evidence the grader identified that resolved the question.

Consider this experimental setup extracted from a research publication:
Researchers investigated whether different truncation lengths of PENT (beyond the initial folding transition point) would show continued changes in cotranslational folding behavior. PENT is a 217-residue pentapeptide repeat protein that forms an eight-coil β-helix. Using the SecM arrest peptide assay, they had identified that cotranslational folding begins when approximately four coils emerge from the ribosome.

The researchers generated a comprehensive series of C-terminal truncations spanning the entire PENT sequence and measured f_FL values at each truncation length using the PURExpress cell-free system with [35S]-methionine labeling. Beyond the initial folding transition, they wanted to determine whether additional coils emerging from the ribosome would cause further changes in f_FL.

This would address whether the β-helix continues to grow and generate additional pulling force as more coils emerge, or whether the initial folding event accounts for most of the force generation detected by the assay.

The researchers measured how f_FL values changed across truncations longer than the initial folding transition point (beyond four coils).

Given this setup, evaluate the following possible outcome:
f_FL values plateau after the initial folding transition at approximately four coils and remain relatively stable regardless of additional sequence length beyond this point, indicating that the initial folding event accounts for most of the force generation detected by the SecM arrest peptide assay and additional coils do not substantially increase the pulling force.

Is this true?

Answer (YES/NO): NO